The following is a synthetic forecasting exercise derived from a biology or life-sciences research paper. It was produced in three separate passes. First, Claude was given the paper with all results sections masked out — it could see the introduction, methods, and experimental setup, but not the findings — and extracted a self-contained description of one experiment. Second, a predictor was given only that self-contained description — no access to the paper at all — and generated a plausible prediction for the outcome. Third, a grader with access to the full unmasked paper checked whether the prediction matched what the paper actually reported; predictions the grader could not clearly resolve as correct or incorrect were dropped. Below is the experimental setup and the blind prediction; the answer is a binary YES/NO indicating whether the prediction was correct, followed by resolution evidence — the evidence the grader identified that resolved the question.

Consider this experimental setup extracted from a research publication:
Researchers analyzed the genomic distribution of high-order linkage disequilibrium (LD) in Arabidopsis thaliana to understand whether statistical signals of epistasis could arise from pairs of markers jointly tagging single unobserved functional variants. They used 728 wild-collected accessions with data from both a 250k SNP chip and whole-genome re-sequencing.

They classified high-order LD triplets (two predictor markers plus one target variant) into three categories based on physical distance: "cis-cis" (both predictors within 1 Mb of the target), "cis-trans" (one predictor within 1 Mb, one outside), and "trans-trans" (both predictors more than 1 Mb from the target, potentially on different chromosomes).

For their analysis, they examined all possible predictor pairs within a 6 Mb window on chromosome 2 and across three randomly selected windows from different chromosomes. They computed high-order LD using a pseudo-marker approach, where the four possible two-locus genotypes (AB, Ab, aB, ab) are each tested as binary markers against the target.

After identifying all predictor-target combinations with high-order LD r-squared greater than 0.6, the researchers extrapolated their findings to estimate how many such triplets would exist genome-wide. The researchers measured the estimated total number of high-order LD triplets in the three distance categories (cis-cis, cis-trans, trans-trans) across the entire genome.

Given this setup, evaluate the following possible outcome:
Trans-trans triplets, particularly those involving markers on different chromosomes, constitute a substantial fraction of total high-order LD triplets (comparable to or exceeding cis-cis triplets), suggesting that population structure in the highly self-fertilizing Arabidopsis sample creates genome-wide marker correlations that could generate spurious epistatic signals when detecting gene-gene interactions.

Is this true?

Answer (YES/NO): NO